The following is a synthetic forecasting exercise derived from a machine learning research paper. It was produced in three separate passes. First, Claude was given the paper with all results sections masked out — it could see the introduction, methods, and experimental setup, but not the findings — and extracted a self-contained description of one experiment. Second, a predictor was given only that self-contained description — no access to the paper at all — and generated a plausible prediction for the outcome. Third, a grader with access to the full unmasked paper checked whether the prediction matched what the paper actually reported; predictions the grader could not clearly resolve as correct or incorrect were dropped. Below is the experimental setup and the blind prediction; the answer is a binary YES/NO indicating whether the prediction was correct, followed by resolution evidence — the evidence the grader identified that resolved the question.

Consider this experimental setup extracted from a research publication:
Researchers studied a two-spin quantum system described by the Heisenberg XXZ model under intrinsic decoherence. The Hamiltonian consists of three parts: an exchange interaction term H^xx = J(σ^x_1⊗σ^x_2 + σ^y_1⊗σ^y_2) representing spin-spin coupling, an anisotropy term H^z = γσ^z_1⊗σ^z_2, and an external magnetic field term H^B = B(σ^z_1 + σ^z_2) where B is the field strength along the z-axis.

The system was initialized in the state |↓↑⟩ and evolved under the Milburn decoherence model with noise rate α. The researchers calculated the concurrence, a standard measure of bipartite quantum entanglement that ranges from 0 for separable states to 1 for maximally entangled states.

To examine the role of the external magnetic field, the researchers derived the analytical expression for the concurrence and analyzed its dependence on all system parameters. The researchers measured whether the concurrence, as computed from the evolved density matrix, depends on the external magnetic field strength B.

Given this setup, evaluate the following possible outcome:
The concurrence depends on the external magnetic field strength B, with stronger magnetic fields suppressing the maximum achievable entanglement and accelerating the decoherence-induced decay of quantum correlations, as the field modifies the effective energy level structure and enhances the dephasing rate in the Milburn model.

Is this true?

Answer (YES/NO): NO